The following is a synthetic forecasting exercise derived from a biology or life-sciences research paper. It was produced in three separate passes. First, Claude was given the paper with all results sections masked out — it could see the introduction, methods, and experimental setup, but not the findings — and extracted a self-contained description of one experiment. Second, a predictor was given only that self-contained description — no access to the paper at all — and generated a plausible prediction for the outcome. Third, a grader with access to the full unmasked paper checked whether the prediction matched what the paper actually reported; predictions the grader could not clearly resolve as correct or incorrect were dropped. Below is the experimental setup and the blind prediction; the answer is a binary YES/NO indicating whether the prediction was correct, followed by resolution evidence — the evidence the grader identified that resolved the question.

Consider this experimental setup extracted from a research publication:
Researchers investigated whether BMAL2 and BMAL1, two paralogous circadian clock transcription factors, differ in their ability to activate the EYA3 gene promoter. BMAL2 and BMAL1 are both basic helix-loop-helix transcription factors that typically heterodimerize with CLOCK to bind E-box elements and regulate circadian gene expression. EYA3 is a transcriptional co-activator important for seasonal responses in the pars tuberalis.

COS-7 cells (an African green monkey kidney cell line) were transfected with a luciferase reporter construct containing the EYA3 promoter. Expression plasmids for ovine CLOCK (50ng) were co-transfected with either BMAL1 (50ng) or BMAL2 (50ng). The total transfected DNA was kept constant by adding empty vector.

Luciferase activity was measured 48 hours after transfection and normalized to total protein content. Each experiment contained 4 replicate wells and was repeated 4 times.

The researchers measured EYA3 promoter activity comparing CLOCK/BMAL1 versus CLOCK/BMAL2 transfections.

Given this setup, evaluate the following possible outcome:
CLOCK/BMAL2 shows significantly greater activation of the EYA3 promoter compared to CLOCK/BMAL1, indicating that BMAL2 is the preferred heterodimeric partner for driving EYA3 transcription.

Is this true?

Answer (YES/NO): NO